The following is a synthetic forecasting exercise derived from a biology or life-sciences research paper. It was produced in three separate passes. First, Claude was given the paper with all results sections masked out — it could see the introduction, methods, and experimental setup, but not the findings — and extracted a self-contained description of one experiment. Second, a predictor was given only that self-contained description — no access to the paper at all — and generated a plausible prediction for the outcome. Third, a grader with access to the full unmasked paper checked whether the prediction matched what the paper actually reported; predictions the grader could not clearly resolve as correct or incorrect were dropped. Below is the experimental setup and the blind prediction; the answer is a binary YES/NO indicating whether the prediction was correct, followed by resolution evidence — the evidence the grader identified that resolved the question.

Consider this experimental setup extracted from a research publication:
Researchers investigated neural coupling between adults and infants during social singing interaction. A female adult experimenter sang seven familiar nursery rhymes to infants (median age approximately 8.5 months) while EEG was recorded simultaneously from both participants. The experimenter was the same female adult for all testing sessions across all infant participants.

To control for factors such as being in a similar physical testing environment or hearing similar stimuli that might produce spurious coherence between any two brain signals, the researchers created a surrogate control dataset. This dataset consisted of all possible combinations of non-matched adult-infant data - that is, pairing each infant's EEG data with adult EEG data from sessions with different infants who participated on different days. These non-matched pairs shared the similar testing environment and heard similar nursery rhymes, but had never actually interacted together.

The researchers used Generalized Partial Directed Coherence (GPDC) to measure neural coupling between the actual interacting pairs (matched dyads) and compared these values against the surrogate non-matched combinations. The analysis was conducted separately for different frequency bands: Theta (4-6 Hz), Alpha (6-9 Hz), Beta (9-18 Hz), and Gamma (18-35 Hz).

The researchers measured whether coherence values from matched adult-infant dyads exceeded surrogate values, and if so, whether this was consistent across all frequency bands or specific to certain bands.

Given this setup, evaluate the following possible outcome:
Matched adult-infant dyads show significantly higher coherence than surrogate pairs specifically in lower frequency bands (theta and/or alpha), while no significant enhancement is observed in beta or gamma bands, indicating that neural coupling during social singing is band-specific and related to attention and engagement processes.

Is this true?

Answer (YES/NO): NO